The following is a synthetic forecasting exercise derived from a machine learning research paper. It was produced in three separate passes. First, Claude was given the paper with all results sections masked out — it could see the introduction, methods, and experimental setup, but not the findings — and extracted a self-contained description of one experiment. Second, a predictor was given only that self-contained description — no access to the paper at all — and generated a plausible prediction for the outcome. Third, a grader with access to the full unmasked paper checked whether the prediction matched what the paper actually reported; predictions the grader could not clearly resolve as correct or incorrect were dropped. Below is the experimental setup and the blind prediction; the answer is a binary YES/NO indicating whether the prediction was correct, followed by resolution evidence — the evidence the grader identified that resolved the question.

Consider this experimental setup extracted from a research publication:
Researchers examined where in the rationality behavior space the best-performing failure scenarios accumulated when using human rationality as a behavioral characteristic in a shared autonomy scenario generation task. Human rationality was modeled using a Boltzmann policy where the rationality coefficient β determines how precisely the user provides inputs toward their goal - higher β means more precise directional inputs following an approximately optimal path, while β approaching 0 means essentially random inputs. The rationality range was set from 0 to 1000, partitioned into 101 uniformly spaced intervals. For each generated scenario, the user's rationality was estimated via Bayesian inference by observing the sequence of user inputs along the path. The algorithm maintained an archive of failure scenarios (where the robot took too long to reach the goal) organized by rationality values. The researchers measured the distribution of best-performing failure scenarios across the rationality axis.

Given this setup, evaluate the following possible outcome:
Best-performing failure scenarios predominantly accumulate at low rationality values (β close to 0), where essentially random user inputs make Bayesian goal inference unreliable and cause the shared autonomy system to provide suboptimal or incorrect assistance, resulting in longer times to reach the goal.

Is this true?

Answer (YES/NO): NO